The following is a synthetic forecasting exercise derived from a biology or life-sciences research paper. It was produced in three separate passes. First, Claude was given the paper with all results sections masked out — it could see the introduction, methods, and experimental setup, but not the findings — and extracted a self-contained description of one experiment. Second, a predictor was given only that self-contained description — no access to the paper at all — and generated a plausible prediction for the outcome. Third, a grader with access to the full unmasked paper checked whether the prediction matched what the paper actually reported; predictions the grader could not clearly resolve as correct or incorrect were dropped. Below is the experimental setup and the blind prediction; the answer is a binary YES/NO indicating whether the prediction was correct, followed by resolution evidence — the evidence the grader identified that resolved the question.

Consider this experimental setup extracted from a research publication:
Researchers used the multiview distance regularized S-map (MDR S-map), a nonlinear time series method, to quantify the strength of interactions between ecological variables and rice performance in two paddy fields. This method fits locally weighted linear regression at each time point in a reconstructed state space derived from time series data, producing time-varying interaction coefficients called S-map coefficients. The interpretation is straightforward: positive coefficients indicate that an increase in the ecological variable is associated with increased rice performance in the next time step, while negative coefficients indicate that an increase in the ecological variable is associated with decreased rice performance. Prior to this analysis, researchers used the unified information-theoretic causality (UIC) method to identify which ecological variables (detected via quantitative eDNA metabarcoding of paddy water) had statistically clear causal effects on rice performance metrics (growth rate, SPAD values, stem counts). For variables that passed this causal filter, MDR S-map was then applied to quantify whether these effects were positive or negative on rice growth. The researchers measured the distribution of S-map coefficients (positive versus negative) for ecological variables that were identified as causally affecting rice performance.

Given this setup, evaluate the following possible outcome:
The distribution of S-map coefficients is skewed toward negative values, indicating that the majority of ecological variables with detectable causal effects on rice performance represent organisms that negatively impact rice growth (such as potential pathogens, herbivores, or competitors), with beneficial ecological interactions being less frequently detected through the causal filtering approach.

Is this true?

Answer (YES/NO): NO